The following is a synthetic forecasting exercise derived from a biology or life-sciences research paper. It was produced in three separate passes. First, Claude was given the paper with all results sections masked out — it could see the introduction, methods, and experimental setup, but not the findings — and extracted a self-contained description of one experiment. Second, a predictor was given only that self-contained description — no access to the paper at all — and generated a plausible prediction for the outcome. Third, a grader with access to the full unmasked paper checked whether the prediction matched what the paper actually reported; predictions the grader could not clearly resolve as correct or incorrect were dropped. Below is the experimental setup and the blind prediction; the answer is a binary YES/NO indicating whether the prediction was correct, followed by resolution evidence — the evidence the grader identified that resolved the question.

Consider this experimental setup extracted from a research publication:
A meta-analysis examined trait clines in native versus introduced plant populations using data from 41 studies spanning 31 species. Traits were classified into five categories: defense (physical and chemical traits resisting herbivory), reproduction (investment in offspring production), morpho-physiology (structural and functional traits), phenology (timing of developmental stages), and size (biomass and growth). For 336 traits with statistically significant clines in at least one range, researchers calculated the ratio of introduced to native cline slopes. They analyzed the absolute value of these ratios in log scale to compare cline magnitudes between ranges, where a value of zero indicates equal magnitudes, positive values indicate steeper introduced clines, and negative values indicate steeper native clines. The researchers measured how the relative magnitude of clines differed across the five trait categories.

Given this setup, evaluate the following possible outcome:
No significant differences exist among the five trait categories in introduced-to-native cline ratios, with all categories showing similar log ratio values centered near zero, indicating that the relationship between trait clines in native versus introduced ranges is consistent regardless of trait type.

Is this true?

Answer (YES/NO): NO